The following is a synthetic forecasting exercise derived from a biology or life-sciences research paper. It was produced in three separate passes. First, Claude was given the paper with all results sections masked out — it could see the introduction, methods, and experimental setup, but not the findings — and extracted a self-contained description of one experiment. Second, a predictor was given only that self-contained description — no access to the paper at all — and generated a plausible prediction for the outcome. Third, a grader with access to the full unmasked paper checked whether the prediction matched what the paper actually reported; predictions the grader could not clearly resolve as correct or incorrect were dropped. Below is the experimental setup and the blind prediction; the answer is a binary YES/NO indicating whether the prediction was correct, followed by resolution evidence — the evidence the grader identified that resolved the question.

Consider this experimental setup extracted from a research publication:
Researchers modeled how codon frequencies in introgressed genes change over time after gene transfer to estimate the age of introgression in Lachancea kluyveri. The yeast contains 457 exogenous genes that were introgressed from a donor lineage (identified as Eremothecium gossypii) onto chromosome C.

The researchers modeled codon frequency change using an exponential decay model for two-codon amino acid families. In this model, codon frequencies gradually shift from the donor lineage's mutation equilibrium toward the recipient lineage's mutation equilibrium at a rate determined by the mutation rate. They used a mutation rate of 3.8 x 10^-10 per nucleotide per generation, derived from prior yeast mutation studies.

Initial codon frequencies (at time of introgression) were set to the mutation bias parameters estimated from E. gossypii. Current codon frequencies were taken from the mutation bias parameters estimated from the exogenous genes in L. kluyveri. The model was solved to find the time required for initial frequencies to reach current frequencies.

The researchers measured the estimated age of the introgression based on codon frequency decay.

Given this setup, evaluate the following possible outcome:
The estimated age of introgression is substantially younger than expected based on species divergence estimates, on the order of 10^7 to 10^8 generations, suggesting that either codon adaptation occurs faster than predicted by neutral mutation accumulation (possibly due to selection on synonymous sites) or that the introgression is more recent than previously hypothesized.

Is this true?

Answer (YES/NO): NO